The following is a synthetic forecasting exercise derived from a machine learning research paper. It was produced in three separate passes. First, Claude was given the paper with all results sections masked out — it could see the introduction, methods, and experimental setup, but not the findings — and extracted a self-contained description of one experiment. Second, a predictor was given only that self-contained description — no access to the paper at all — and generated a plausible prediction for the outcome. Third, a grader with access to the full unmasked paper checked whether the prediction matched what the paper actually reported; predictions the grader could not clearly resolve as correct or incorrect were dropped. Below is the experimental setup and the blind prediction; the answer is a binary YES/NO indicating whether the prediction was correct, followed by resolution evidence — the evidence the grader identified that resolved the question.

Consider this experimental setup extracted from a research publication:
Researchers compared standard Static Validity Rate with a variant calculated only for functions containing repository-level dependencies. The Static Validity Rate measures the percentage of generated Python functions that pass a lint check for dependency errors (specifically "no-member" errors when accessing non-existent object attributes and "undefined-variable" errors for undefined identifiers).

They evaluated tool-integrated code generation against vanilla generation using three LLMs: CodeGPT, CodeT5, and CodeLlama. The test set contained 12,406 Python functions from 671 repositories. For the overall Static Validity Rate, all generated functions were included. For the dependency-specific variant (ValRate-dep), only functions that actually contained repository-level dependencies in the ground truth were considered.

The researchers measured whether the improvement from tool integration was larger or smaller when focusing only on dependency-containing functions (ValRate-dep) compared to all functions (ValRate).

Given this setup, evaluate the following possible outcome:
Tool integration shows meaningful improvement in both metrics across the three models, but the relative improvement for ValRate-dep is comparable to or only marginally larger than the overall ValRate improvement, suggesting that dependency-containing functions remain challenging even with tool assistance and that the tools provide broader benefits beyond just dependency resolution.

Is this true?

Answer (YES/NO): NO